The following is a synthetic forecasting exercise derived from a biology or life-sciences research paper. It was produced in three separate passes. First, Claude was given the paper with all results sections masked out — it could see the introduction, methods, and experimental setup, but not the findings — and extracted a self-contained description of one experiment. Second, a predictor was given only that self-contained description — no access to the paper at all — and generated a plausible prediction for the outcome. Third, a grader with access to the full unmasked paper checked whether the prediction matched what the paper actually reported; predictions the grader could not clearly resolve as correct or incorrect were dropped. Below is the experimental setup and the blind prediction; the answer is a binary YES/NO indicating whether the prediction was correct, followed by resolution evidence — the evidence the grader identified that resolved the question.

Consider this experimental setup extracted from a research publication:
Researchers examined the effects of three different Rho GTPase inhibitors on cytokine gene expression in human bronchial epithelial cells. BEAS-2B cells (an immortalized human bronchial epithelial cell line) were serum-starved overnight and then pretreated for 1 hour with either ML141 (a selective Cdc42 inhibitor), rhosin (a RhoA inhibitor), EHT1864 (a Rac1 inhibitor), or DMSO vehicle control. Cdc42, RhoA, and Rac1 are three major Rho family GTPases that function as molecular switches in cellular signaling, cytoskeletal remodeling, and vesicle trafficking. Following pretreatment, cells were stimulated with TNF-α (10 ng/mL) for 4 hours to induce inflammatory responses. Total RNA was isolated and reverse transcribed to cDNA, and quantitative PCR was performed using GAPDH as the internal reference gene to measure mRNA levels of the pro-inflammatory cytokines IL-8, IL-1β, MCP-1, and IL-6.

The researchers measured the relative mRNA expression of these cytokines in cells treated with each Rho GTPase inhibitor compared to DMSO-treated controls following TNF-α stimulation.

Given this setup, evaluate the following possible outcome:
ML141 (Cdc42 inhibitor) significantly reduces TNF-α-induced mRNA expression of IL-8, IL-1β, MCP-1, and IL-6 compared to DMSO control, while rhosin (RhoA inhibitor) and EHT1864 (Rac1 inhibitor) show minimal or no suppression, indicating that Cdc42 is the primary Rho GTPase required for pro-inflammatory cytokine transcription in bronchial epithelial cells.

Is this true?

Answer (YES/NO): NO